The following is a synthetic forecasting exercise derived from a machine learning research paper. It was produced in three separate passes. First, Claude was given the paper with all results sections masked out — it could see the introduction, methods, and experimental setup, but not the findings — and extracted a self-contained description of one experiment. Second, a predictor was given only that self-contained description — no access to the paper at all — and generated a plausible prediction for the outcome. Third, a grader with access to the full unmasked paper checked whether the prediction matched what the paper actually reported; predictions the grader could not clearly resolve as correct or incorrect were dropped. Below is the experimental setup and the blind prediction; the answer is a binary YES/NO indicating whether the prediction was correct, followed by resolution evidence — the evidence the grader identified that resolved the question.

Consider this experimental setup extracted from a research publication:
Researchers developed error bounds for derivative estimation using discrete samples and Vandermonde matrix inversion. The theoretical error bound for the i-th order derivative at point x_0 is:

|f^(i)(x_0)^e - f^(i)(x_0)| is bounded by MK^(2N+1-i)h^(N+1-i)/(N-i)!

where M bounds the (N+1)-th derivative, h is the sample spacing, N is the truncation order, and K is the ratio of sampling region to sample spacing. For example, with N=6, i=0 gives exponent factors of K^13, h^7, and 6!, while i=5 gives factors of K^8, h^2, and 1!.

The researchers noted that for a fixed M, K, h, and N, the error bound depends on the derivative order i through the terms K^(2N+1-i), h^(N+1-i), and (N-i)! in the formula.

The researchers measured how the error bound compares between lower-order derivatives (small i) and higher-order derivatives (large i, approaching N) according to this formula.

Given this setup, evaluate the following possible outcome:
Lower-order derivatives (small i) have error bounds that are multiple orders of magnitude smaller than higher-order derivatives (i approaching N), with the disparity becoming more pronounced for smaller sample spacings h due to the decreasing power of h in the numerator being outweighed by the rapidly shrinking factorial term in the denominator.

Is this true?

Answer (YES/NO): YES